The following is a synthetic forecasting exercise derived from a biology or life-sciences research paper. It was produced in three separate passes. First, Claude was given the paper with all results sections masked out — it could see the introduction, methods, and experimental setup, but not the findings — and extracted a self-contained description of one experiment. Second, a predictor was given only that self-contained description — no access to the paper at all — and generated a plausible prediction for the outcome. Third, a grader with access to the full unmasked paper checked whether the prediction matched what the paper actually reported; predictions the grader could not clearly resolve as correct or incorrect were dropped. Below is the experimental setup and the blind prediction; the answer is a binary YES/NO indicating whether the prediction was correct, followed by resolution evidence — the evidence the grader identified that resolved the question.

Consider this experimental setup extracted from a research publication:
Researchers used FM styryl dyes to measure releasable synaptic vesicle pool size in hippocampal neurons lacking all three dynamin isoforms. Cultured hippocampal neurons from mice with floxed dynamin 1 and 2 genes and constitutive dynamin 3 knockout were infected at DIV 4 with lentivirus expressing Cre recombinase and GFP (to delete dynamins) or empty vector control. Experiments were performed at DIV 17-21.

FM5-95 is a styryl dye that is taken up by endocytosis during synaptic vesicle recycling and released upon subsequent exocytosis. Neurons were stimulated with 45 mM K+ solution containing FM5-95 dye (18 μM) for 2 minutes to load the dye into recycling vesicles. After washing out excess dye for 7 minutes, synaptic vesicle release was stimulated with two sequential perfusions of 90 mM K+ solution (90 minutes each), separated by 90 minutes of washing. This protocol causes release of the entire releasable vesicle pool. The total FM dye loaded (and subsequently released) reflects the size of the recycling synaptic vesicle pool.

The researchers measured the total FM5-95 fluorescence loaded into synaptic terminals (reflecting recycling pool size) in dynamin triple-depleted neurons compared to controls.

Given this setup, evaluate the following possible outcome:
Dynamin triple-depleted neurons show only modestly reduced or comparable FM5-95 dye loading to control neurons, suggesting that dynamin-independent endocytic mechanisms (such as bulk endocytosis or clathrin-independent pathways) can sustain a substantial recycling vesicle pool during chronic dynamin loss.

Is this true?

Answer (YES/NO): NO